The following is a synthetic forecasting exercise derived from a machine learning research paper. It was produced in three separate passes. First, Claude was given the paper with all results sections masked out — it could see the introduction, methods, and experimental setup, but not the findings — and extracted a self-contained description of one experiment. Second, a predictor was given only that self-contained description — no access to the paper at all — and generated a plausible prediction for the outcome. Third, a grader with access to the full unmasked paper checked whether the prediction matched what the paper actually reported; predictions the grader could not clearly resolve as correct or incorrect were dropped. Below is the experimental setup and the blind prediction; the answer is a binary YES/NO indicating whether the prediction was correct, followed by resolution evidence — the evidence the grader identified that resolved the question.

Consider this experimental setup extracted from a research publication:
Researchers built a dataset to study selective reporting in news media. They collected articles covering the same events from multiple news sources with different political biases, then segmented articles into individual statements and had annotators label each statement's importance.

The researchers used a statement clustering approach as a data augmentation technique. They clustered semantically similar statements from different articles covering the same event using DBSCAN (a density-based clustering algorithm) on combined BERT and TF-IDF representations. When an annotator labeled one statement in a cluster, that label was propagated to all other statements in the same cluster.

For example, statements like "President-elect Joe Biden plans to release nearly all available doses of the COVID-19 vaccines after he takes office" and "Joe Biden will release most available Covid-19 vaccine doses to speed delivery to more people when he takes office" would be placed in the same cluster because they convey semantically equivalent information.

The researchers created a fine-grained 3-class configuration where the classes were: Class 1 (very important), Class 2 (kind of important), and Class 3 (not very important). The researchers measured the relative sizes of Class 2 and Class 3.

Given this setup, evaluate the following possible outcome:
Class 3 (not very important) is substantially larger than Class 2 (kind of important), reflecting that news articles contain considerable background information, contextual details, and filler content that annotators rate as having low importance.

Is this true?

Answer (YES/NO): NO